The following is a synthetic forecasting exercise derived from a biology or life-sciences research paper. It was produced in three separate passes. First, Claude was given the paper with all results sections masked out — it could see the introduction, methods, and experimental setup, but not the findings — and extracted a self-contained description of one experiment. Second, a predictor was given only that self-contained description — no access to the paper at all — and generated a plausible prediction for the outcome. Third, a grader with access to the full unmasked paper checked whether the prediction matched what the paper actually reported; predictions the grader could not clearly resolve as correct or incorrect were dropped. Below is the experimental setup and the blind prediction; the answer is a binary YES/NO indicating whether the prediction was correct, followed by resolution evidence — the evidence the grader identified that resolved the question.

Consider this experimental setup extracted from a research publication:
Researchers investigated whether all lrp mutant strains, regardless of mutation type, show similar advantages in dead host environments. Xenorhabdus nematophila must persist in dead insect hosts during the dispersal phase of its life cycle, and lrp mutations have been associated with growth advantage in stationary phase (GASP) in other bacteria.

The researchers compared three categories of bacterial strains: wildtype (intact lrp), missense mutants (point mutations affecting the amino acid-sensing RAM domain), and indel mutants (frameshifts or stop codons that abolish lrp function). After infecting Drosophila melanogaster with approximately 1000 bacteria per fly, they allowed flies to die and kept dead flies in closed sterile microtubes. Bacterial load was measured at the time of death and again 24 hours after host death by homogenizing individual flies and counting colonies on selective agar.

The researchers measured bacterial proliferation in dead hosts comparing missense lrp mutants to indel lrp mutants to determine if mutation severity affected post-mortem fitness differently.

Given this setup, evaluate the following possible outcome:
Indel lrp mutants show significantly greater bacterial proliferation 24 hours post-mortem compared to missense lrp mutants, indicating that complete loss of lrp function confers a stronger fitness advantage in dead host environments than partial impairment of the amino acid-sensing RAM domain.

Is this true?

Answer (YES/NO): NO